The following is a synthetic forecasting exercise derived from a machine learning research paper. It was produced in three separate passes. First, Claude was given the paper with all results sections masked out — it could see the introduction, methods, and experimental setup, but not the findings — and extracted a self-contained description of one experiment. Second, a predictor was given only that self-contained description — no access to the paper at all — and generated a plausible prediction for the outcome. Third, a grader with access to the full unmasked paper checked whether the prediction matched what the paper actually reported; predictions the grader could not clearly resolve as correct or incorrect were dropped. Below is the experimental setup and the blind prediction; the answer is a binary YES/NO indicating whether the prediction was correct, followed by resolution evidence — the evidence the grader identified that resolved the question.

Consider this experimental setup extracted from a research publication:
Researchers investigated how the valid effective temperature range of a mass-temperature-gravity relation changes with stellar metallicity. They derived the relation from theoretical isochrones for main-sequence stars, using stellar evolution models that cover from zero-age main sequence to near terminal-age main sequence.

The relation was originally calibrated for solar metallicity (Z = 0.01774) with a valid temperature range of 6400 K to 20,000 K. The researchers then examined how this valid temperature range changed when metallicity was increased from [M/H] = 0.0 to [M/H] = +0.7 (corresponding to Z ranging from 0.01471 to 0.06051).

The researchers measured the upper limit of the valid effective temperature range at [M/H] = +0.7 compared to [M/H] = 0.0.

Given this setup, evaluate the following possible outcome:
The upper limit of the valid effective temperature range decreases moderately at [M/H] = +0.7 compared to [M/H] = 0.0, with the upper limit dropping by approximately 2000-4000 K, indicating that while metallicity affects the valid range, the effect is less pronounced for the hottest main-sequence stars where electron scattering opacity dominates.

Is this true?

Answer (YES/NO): YES